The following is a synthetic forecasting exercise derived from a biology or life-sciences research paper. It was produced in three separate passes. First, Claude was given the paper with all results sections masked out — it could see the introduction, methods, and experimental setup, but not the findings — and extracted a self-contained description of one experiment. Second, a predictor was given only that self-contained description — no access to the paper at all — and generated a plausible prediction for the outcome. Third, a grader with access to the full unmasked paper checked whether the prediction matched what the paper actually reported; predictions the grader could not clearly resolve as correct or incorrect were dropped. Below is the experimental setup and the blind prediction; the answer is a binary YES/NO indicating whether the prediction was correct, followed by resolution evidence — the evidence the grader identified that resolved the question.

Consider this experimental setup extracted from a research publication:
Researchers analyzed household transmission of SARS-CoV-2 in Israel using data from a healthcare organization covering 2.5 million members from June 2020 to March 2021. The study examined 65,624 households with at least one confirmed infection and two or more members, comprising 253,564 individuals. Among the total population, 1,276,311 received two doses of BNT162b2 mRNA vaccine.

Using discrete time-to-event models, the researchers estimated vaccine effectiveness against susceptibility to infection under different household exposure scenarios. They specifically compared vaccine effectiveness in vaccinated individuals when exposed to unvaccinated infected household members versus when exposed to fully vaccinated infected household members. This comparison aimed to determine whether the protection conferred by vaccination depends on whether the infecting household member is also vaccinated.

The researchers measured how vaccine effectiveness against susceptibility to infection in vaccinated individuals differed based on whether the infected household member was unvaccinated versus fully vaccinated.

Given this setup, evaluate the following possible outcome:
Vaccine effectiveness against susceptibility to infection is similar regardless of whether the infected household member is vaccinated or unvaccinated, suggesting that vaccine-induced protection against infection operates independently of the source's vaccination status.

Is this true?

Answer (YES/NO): NO